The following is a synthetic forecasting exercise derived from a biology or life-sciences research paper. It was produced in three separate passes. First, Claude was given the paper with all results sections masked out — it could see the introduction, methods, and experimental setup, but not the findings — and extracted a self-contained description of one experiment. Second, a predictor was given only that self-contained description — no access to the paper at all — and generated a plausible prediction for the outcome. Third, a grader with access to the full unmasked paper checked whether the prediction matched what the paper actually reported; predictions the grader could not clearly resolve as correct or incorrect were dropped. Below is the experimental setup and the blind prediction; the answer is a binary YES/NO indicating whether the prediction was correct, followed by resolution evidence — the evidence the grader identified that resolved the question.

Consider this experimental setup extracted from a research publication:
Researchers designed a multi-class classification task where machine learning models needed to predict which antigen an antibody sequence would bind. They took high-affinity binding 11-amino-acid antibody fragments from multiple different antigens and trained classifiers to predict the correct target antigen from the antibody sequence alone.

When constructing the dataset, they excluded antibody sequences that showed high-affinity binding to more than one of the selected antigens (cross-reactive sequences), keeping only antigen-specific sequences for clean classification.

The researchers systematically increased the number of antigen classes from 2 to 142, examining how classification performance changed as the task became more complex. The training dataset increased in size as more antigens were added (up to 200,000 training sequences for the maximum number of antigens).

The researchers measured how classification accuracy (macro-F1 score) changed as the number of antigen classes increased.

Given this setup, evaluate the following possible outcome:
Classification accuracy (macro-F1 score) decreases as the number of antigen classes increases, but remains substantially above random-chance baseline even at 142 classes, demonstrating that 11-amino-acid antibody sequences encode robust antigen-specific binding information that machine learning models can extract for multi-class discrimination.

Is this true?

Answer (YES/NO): YES